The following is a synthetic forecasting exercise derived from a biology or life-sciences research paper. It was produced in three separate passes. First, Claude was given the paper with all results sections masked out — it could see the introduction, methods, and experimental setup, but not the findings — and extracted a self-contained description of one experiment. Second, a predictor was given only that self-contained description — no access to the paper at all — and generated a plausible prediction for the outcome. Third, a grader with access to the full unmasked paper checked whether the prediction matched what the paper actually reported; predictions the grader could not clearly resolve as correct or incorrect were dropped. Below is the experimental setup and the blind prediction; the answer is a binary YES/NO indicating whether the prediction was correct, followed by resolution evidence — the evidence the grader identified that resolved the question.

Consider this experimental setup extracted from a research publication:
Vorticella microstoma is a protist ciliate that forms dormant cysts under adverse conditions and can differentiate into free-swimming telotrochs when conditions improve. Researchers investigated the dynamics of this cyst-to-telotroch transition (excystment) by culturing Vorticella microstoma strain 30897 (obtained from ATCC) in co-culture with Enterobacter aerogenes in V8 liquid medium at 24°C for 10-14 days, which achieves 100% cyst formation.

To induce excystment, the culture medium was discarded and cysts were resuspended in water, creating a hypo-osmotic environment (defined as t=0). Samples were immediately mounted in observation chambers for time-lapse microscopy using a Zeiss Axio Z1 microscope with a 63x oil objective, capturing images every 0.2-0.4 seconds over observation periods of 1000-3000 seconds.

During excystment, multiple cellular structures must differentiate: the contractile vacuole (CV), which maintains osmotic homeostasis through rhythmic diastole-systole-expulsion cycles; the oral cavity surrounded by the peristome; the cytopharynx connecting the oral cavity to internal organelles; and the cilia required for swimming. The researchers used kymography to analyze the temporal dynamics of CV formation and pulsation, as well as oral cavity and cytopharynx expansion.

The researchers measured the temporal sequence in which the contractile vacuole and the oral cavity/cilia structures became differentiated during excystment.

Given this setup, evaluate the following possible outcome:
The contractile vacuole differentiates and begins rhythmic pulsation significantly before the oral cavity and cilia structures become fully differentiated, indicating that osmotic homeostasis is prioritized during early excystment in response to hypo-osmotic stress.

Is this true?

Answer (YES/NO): YES